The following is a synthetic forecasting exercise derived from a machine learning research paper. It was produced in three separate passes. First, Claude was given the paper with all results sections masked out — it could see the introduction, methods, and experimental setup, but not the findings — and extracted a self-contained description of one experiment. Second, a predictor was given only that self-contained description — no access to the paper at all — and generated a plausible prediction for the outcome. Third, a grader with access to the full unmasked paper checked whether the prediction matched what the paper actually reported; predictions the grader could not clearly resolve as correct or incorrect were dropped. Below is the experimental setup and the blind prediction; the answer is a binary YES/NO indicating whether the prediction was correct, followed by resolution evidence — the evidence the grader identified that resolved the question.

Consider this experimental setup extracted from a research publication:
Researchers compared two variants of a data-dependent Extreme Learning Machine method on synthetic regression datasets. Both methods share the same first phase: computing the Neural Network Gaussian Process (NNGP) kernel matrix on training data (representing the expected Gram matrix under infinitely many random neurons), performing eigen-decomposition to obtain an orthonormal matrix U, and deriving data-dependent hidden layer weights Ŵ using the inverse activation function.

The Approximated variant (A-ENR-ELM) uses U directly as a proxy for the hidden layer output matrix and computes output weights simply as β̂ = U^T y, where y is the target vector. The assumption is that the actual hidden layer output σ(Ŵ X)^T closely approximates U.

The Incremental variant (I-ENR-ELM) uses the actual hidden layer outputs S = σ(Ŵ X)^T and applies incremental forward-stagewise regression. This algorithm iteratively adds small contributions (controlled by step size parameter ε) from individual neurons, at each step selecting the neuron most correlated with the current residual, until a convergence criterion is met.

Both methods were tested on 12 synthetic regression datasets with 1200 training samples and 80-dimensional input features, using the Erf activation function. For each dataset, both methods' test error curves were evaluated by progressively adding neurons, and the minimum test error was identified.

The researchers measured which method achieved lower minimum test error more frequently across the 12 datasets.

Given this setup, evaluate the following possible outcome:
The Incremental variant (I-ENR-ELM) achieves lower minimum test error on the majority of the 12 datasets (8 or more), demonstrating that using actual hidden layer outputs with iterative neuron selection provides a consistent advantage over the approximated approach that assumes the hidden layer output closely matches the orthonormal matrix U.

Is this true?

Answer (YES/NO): NO